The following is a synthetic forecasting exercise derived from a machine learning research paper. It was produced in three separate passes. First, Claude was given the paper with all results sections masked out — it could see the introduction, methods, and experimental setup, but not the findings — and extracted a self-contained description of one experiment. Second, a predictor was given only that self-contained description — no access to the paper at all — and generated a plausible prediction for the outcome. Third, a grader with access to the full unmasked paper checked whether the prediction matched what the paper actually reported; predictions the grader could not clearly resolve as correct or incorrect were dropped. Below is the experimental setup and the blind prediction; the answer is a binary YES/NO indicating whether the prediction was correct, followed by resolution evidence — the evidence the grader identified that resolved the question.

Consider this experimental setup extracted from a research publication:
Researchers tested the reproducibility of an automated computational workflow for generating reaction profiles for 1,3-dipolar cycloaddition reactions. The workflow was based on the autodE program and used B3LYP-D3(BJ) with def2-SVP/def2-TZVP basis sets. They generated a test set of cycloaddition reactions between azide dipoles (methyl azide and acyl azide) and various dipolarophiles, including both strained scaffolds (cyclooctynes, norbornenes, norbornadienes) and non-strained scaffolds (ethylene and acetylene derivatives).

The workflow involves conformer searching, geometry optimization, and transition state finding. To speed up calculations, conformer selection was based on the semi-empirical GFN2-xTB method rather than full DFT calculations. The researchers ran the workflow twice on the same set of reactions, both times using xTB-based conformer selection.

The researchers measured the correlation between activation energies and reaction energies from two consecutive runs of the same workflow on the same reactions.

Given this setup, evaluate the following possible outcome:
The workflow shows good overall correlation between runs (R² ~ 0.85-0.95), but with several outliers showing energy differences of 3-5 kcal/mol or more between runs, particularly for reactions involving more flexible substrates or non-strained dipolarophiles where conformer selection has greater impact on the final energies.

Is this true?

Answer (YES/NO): NO